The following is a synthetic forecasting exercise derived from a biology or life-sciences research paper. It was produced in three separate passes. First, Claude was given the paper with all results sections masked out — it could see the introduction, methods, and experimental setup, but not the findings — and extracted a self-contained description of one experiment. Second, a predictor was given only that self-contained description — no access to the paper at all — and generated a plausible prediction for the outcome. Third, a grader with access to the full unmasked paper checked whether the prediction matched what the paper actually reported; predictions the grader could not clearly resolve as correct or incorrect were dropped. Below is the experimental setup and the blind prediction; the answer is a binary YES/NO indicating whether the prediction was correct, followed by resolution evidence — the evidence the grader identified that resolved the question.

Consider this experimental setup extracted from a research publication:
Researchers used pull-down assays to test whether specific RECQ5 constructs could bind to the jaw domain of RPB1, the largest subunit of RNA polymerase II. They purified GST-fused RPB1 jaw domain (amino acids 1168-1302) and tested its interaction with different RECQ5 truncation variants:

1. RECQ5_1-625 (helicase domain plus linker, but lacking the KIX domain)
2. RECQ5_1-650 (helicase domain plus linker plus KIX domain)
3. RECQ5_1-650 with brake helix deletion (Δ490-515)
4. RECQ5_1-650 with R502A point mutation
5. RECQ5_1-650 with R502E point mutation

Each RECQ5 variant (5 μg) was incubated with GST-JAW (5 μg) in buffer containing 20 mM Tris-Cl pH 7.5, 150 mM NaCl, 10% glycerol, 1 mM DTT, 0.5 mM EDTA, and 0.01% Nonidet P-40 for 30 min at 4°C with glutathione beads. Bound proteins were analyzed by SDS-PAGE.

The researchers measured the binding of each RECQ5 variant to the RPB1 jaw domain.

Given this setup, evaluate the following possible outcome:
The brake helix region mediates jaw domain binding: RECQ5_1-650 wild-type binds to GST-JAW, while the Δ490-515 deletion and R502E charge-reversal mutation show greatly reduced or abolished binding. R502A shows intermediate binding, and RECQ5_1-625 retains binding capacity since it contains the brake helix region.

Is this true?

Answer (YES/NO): NO